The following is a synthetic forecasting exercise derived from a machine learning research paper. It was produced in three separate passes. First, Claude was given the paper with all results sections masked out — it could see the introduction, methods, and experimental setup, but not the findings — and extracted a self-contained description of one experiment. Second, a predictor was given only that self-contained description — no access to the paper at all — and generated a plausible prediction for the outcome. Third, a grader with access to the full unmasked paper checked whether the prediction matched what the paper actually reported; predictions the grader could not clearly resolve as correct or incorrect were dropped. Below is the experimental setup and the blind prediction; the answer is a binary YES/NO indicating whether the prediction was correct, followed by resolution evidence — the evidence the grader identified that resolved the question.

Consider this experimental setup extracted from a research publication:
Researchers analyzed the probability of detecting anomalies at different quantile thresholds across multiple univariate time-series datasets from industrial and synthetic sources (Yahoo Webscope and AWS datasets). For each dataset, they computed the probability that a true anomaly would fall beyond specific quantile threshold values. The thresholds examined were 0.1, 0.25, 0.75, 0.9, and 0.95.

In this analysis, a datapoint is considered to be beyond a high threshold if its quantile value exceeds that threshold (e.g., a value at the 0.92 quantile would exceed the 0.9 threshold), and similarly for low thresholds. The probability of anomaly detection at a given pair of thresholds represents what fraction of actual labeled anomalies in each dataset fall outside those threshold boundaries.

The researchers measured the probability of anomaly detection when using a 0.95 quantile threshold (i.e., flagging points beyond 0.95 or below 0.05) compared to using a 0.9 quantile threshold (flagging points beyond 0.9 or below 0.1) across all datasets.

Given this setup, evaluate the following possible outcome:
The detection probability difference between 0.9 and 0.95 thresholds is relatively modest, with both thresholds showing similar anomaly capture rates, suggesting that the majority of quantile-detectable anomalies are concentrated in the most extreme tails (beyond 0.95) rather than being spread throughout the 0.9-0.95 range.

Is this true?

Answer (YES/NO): NO